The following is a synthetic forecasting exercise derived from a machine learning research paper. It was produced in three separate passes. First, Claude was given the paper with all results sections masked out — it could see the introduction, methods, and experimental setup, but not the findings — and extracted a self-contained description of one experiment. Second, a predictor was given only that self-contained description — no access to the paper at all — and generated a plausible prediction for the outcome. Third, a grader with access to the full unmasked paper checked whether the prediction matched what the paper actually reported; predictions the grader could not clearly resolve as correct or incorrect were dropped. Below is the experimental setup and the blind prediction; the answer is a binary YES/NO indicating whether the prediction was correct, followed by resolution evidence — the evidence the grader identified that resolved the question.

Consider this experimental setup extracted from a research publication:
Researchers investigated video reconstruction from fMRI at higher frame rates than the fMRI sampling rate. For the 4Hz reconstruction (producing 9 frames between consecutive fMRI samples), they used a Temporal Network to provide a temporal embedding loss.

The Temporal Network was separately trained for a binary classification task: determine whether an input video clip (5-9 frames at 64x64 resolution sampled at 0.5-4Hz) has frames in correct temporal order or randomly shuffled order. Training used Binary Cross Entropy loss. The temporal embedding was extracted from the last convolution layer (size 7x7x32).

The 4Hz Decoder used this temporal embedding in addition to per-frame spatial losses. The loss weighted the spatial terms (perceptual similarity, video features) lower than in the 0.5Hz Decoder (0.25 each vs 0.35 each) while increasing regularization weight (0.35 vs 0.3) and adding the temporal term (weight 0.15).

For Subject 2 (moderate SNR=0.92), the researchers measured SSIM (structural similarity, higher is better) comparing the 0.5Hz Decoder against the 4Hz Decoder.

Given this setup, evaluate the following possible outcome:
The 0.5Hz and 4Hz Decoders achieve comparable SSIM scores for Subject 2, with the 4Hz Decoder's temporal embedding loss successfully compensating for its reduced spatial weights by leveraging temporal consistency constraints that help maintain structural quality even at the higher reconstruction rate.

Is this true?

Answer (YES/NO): NO